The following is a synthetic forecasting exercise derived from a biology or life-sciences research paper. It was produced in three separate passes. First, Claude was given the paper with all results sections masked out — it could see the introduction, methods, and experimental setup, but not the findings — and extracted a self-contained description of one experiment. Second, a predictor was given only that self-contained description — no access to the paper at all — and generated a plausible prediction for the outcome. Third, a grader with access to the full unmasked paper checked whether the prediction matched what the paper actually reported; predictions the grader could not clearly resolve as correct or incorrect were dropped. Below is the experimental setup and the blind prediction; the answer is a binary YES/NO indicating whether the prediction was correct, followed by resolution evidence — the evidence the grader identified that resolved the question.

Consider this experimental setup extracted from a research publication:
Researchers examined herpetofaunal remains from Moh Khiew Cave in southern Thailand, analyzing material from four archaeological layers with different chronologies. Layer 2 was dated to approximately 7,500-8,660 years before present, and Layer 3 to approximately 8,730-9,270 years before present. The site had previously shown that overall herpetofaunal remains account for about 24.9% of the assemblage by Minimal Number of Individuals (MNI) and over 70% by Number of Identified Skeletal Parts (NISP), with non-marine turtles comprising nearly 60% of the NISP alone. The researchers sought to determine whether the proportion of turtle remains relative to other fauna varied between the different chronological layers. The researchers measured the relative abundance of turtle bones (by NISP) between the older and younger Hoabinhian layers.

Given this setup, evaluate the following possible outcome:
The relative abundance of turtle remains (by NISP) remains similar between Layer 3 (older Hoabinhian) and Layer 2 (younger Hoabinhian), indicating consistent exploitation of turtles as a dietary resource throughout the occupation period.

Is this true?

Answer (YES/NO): YES